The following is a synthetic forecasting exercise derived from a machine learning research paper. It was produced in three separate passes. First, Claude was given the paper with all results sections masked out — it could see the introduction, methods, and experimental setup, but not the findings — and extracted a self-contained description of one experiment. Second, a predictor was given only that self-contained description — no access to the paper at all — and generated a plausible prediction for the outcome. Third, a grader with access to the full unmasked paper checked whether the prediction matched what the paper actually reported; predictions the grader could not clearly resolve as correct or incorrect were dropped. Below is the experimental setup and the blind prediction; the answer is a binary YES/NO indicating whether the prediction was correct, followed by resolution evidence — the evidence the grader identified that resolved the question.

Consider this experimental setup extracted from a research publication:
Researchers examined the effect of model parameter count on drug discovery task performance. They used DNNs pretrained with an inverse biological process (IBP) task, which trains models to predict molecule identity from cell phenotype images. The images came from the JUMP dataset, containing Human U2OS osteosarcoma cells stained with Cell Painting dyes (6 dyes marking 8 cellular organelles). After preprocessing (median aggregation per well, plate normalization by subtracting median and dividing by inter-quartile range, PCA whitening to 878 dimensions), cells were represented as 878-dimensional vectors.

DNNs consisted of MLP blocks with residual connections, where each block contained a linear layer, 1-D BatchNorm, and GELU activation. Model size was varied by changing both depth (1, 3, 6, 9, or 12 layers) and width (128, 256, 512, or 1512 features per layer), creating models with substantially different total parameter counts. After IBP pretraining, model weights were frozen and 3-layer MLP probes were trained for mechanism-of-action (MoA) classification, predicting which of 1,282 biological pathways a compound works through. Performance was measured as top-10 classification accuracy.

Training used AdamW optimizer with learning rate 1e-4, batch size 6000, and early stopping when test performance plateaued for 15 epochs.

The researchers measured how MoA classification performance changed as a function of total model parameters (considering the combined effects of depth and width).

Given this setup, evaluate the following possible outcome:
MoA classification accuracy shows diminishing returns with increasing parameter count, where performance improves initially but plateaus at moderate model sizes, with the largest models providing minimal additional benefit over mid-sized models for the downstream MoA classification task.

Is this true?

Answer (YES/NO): NO